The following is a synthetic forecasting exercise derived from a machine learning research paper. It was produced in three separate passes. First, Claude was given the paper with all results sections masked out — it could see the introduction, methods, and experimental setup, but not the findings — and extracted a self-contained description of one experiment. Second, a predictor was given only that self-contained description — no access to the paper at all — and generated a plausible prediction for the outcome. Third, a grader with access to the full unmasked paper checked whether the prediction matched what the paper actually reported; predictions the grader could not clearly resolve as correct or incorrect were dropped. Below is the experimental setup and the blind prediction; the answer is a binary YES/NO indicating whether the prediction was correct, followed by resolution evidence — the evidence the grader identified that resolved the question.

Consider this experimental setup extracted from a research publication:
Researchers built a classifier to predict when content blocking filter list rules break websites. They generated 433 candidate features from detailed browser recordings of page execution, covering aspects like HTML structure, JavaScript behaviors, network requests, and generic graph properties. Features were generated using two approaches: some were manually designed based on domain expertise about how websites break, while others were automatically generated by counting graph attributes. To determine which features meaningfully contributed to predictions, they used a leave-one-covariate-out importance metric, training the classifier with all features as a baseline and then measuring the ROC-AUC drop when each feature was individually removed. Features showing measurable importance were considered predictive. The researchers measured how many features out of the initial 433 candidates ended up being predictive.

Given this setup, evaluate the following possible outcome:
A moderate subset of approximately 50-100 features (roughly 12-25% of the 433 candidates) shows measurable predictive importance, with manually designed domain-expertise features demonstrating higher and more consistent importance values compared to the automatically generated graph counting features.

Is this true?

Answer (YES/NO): NO